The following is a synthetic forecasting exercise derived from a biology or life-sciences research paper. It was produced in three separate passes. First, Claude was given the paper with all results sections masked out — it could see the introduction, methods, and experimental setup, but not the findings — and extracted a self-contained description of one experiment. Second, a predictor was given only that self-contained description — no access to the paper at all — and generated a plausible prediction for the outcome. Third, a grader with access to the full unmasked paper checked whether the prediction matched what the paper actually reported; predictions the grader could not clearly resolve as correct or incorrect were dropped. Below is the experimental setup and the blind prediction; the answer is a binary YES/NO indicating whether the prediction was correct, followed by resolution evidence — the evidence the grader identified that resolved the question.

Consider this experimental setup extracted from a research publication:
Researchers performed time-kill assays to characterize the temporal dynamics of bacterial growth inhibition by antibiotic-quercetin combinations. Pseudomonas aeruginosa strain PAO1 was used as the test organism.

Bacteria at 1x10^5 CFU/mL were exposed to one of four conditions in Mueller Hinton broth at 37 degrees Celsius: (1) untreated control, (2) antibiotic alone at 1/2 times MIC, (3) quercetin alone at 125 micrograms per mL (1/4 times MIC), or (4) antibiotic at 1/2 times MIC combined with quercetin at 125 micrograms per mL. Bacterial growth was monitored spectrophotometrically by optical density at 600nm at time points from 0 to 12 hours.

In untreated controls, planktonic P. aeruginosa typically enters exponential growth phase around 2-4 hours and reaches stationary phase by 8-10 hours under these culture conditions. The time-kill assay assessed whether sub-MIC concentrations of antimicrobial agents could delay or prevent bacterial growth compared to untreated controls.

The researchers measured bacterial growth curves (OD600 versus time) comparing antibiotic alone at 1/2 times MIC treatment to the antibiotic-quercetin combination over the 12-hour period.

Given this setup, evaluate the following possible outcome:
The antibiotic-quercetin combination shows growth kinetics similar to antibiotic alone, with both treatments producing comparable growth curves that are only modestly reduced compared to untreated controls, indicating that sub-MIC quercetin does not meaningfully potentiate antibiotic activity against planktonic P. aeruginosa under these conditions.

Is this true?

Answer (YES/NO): NO